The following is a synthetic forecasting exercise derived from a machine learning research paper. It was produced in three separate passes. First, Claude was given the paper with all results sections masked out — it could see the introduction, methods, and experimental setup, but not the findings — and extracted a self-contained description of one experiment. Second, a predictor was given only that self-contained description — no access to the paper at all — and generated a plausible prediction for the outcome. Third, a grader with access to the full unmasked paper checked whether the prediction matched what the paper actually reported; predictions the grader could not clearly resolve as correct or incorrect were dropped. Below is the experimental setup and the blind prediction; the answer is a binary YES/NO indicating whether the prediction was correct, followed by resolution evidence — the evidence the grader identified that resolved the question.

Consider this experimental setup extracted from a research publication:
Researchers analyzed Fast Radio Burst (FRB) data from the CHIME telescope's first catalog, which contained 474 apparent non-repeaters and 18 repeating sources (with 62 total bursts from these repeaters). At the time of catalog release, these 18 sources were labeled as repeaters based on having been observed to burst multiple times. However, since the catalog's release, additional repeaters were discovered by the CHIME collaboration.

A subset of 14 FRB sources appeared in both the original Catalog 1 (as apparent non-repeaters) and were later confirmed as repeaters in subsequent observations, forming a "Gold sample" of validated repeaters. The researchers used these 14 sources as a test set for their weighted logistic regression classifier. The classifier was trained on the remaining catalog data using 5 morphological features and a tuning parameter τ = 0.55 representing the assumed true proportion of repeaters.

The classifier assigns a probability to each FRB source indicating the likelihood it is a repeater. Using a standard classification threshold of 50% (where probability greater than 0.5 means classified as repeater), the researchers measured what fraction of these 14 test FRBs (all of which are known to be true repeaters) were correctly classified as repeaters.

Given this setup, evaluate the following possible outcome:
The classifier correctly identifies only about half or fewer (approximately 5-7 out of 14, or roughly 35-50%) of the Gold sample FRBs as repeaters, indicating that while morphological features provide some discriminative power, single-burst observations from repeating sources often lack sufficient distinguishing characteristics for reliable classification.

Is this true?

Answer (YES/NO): YES